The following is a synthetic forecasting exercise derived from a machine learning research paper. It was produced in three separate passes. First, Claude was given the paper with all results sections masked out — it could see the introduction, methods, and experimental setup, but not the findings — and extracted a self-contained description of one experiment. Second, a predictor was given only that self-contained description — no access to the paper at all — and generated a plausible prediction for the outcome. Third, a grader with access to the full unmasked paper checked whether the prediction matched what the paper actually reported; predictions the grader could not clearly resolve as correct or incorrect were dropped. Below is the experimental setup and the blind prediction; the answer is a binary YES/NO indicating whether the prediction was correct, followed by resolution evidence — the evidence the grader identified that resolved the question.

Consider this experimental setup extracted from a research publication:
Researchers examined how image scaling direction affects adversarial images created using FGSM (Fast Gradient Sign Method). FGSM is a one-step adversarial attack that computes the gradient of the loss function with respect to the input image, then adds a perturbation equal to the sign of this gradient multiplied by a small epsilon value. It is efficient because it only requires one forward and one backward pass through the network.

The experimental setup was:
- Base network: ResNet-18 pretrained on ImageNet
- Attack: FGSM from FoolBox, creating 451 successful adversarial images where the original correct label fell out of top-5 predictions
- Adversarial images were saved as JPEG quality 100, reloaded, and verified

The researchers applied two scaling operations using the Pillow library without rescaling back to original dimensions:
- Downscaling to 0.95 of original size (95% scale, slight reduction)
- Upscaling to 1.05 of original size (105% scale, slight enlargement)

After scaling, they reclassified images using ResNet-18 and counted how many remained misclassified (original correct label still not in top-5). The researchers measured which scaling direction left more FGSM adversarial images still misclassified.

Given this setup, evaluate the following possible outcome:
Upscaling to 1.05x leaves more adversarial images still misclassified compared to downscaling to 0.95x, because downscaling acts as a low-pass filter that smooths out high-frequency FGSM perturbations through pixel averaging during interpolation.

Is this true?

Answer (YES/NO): YES